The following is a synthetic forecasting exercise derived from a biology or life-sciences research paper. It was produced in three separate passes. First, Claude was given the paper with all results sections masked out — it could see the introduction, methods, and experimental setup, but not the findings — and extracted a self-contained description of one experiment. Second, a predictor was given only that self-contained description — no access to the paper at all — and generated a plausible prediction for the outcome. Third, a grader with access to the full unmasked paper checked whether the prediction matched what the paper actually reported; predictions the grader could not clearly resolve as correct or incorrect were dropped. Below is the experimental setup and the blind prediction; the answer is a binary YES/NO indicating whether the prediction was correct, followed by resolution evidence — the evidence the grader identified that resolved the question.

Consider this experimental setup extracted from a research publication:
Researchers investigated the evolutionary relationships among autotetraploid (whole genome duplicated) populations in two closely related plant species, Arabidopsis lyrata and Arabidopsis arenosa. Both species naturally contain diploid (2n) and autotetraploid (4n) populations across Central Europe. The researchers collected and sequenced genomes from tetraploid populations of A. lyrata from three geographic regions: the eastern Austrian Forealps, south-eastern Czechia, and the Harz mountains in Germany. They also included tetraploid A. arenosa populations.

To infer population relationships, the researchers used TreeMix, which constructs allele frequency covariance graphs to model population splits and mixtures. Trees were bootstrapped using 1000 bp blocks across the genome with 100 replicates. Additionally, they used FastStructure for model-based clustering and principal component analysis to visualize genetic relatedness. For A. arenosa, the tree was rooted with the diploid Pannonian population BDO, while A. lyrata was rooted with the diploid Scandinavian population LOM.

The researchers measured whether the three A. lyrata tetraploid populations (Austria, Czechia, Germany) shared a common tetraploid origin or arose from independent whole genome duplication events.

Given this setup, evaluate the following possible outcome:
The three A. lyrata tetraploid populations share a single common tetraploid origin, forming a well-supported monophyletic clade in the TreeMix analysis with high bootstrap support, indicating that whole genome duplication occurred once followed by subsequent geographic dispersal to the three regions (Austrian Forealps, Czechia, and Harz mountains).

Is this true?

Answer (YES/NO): NO